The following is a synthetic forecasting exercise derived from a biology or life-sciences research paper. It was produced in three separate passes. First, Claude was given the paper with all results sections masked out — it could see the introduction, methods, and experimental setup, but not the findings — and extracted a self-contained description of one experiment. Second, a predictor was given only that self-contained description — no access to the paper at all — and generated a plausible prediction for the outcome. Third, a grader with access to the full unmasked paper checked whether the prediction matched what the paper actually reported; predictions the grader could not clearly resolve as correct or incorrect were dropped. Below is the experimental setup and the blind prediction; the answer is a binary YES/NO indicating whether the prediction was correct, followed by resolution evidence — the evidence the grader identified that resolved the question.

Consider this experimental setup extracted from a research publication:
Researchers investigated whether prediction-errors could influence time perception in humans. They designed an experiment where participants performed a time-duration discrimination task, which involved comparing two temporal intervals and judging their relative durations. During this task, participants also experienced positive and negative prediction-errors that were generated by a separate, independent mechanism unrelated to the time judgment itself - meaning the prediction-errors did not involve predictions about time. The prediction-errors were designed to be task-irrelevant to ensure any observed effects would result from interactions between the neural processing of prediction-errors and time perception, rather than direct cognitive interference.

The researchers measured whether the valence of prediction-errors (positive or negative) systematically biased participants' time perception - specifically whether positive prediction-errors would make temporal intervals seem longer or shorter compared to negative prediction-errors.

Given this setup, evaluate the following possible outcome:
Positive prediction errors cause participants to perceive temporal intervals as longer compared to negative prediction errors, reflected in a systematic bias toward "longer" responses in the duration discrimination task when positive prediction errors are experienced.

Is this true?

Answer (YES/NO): YES